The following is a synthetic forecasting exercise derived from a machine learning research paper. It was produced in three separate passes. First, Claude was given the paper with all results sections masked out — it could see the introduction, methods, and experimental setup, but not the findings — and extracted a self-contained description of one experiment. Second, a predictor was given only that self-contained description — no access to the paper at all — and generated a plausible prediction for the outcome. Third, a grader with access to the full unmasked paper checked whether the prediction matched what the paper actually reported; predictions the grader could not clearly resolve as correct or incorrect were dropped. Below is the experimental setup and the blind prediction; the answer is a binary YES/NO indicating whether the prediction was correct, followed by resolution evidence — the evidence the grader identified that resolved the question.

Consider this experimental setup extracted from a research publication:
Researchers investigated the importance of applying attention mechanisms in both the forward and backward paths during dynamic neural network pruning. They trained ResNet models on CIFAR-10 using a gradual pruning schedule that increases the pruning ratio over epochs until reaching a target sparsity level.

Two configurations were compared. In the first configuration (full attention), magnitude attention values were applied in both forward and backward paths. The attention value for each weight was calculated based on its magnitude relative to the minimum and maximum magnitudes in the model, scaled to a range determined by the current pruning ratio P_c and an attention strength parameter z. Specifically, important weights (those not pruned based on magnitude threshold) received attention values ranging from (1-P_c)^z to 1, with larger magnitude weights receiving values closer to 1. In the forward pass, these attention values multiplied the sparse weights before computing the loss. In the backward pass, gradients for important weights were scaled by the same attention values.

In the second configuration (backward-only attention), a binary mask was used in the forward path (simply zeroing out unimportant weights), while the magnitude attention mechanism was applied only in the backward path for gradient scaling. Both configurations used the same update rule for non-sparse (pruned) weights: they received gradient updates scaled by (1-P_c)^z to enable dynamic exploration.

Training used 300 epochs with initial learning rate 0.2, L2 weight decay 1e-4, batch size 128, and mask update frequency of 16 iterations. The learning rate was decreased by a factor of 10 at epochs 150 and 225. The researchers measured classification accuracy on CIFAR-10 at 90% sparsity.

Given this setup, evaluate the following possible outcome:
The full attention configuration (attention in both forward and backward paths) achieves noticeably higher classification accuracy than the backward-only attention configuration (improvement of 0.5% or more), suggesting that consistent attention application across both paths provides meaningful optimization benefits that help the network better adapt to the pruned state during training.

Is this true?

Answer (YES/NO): NO